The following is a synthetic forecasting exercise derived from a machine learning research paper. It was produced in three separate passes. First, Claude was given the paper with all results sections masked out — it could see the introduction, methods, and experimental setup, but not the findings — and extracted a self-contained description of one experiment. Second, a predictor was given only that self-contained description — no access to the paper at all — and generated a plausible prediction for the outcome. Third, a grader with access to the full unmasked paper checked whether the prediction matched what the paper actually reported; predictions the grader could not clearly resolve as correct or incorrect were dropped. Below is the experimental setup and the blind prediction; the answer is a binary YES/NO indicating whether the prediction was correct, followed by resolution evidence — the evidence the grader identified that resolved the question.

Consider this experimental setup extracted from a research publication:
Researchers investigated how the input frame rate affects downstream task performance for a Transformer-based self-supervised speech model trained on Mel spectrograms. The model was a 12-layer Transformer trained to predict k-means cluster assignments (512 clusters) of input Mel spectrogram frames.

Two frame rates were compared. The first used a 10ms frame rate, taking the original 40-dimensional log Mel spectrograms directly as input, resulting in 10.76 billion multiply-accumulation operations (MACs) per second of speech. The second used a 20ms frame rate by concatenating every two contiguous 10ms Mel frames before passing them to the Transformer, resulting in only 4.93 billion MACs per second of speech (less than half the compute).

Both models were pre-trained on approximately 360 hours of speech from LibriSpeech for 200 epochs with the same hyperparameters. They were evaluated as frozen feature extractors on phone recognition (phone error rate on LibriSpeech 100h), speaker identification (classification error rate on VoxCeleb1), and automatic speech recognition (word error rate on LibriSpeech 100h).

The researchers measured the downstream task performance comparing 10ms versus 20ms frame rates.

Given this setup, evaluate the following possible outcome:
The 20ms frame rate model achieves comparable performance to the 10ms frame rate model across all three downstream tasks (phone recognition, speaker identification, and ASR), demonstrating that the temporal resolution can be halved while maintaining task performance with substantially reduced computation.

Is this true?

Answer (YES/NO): YES